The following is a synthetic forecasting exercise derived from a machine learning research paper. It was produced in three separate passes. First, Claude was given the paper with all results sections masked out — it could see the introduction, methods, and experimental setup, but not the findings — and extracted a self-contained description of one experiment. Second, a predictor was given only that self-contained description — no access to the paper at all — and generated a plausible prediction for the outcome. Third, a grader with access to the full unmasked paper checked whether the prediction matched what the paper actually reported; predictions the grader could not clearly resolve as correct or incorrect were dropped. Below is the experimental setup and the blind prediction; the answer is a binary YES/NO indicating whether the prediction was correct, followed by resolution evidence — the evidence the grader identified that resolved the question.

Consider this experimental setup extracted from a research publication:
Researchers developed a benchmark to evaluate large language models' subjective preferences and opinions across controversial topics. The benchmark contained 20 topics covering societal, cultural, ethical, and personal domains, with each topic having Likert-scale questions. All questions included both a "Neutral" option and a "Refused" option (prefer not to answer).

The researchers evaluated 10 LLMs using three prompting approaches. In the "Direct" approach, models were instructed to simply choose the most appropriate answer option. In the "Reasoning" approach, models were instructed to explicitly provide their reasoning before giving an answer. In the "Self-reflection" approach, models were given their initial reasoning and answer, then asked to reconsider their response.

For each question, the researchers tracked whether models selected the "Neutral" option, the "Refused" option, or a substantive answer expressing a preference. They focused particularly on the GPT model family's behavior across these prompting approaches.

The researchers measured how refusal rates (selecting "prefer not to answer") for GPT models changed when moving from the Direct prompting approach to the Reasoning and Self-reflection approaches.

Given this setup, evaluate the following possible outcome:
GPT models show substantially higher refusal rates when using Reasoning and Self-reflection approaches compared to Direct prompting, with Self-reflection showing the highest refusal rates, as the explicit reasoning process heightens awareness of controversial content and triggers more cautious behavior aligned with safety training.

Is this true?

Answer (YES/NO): NO